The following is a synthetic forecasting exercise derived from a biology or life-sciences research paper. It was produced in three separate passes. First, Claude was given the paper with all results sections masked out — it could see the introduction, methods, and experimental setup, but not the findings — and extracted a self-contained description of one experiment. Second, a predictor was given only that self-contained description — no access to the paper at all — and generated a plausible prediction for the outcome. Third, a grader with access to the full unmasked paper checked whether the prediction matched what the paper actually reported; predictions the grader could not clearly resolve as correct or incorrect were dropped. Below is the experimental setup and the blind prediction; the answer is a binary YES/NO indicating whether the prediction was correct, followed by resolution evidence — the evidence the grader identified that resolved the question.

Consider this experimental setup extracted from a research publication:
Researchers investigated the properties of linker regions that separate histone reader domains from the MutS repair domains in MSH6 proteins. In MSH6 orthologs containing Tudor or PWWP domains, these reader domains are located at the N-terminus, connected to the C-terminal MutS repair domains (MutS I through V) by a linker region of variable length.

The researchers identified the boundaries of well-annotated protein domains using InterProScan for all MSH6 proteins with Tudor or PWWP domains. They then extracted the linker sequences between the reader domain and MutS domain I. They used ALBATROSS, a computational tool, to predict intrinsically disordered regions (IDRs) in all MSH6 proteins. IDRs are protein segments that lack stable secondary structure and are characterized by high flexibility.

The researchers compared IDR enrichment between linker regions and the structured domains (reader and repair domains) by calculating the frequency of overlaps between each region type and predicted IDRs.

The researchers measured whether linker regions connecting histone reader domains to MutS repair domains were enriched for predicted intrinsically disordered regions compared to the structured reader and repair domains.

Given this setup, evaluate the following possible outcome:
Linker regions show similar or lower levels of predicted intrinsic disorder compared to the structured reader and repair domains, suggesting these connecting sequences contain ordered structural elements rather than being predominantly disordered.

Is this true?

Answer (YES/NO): NO